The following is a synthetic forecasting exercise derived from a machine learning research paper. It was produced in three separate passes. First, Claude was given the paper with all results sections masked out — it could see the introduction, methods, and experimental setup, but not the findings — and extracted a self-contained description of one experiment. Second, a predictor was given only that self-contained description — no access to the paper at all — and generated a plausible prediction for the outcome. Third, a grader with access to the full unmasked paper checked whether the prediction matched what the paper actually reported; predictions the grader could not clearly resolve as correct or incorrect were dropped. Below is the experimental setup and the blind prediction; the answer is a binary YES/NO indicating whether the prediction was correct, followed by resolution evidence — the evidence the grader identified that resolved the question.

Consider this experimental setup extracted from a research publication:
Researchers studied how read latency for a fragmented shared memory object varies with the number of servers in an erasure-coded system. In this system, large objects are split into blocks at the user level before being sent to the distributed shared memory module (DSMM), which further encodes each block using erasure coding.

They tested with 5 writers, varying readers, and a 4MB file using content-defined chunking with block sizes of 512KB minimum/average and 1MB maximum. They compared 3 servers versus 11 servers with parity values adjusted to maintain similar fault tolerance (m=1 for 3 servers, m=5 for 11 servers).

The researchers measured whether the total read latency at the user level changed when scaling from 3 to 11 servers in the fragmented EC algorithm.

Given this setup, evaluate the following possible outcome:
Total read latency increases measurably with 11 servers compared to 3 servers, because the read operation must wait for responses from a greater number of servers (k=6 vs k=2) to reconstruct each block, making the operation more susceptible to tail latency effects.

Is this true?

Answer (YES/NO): NO